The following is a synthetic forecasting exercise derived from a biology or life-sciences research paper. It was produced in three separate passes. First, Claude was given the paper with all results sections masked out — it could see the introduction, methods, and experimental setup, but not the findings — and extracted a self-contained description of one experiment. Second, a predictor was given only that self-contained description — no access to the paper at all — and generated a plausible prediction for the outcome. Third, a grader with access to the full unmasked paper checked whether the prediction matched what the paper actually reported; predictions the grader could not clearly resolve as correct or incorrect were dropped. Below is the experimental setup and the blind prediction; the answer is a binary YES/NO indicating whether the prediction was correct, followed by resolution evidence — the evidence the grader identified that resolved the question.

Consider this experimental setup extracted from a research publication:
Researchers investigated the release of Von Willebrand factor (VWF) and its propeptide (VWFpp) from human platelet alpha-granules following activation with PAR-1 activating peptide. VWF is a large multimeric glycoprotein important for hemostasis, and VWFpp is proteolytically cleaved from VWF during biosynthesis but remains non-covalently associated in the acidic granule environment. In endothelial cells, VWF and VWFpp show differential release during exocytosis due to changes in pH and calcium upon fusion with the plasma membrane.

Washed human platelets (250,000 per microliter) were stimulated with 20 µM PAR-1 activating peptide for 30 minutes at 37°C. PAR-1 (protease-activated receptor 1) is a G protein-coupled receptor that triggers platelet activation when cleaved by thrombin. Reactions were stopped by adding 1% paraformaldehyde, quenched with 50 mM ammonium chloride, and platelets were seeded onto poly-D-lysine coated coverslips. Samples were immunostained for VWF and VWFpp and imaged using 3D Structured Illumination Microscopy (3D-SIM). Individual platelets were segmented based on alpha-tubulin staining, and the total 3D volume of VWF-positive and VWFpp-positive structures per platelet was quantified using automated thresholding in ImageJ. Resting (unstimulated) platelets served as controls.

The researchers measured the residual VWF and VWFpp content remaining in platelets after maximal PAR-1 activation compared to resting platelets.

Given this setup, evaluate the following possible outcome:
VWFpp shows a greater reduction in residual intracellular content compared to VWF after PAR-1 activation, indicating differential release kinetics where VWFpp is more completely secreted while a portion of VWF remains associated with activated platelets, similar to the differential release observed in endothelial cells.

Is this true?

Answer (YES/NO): NO